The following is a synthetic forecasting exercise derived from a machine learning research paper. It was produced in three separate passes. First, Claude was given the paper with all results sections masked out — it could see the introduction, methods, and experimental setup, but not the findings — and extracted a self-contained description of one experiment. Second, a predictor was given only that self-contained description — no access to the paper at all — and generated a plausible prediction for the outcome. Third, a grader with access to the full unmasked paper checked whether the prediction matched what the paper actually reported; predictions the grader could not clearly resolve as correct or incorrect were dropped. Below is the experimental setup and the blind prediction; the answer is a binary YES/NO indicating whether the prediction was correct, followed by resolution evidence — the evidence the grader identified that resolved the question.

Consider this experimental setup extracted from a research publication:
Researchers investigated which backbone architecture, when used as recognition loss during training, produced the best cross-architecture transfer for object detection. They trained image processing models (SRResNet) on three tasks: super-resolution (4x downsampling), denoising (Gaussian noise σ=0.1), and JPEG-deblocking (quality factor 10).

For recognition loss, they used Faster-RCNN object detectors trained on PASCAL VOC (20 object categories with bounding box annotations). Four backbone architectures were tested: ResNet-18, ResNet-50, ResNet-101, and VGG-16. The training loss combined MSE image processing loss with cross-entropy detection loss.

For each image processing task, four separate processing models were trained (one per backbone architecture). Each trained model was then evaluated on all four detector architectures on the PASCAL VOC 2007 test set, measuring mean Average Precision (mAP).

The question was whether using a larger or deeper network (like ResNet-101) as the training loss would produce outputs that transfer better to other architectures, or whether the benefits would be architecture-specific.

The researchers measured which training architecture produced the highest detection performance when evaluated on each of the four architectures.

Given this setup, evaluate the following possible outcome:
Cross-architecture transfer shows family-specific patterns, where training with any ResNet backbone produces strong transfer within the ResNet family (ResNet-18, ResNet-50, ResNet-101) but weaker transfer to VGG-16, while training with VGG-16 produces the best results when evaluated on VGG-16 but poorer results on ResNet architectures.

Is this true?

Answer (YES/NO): NO